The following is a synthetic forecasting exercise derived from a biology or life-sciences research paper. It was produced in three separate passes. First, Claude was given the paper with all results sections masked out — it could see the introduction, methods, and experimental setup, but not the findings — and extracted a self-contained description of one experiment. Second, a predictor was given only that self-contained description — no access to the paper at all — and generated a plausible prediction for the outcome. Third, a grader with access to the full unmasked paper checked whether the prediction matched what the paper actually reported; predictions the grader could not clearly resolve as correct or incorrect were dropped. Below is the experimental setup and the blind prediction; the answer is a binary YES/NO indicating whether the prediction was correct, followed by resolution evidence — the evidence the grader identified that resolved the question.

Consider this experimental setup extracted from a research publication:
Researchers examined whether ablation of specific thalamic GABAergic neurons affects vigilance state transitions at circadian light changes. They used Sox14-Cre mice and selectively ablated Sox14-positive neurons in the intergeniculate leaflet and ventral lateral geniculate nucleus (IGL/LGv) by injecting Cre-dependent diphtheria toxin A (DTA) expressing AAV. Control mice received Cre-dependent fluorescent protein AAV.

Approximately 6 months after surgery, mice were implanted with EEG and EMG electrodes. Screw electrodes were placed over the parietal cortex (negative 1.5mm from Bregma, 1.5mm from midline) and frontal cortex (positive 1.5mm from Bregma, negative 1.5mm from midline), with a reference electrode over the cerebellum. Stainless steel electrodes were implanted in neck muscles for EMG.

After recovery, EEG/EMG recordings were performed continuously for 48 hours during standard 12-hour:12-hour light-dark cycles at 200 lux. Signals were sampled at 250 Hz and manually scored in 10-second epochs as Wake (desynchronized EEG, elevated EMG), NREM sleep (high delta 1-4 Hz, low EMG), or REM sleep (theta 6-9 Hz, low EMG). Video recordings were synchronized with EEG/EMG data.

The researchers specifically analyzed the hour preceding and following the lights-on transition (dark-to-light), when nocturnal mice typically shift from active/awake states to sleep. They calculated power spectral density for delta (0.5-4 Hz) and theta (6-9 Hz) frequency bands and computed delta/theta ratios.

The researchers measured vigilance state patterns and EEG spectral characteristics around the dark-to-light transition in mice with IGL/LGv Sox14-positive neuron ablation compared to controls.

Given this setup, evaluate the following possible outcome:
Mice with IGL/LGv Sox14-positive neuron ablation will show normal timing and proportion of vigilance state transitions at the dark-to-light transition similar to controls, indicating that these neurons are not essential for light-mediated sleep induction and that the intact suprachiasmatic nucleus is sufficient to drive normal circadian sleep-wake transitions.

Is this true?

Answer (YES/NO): NO